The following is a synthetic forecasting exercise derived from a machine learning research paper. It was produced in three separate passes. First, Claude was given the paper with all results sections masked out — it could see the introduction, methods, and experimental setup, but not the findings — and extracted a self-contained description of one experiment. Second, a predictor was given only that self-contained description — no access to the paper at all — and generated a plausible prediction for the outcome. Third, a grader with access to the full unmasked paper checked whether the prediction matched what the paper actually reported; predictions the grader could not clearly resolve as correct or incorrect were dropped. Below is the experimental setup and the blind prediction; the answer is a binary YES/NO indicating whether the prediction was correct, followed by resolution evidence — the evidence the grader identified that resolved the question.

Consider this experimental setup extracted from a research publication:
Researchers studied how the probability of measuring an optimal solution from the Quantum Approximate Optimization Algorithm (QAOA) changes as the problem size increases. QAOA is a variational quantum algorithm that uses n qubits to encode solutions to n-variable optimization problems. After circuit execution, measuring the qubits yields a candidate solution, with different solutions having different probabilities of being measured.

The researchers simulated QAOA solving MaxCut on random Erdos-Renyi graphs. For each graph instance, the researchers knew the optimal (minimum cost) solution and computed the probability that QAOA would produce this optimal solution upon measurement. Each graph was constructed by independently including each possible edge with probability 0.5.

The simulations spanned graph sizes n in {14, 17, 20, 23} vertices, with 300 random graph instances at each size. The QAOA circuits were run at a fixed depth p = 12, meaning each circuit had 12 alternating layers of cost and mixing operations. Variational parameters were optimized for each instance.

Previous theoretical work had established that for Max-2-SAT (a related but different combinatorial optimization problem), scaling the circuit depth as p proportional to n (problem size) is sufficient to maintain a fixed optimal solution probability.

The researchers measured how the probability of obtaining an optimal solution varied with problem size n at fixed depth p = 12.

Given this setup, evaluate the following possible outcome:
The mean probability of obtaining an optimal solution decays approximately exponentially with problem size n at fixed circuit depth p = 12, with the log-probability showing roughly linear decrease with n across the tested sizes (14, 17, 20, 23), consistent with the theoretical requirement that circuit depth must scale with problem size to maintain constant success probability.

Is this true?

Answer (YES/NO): YES